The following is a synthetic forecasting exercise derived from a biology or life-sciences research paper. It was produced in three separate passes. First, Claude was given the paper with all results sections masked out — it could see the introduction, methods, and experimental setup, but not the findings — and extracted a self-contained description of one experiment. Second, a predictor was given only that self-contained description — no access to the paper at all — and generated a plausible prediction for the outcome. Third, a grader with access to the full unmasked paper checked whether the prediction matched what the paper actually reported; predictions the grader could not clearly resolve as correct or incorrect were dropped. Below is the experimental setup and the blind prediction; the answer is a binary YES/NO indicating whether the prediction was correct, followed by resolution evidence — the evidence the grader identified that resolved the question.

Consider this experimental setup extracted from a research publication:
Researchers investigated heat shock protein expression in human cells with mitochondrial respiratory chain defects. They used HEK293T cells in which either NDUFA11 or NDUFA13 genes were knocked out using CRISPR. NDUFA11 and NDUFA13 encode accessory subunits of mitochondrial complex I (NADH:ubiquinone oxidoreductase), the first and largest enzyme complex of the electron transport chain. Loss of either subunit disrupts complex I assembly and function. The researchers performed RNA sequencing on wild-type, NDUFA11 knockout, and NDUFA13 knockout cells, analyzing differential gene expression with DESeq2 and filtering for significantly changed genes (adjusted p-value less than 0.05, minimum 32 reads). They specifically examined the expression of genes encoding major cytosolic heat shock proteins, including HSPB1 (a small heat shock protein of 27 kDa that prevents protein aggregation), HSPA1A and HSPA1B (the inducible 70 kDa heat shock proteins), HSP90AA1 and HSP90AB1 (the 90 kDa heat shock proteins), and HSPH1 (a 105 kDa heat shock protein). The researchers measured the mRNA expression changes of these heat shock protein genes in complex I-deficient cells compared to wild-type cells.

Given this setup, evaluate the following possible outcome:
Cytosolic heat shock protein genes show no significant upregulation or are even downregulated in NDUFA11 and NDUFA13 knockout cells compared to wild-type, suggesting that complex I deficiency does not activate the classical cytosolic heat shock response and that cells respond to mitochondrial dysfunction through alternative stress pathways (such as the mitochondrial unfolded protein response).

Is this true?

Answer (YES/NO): NO